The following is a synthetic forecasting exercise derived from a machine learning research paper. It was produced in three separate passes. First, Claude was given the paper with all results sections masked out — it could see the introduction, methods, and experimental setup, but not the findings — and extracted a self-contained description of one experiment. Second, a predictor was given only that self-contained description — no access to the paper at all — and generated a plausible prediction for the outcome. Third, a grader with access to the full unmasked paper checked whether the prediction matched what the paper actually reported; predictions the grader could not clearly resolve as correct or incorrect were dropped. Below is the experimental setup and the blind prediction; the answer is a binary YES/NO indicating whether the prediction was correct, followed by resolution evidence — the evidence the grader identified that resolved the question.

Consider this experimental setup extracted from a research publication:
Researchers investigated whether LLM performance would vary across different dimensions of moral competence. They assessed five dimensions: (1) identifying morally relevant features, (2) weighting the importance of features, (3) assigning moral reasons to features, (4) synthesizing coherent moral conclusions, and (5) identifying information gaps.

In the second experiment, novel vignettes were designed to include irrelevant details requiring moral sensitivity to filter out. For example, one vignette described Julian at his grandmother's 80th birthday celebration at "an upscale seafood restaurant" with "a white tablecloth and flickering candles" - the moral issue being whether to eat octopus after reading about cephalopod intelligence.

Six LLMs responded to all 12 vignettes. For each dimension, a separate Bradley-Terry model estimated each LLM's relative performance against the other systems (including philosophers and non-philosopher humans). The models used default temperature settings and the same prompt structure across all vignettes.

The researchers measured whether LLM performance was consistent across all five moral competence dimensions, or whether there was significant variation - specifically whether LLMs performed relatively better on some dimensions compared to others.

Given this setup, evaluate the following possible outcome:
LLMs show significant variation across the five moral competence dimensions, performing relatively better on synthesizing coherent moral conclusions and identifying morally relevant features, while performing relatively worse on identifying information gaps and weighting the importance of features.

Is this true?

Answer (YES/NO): NO